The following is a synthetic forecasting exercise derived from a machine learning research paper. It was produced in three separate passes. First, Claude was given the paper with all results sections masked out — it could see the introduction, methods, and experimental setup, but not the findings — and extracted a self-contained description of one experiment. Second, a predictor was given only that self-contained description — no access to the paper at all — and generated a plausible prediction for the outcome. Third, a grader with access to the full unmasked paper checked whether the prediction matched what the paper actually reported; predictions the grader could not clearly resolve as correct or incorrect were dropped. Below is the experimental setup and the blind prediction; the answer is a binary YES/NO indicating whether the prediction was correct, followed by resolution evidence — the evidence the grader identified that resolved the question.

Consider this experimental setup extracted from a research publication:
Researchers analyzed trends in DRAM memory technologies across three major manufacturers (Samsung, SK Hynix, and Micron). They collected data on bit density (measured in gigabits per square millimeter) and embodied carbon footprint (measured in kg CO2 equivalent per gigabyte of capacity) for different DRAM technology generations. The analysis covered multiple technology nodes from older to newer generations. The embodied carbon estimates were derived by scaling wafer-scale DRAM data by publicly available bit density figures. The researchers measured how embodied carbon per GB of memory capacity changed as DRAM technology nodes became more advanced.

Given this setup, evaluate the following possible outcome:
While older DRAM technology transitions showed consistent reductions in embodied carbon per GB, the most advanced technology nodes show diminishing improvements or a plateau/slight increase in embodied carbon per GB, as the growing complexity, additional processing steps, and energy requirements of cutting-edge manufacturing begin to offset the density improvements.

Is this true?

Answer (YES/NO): NO